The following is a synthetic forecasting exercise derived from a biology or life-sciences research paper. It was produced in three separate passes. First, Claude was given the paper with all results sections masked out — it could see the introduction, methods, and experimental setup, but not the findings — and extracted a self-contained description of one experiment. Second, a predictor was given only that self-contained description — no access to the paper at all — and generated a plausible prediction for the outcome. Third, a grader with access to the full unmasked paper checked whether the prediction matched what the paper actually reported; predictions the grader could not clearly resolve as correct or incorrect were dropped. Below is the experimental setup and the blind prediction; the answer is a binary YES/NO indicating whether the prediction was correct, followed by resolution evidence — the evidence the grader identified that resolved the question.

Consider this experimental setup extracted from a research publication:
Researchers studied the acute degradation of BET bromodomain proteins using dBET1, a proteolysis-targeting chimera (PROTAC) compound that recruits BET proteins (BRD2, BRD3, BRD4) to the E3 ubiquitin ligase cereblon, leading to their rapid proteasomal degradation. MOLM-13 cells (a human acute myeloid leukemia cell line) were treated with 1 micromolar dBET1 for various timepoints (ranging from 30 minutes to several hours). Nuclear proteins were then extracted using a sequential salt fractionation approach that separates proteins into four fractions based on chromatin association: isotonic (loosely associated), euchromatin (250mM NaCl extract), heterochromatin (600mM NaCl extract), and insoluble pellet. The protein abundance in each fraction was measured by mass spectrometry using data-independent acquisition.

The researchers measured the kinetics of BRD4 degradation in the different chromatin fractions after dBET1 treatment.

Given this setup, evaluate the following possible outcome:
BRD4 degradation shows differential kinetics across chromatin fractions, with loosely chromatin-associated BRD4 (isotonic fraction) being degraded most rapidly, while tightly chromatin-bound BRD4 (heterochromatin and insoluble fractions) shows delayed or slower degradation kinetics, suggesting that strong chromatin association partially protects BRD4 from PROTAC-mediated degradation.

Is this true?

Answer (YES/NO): NO